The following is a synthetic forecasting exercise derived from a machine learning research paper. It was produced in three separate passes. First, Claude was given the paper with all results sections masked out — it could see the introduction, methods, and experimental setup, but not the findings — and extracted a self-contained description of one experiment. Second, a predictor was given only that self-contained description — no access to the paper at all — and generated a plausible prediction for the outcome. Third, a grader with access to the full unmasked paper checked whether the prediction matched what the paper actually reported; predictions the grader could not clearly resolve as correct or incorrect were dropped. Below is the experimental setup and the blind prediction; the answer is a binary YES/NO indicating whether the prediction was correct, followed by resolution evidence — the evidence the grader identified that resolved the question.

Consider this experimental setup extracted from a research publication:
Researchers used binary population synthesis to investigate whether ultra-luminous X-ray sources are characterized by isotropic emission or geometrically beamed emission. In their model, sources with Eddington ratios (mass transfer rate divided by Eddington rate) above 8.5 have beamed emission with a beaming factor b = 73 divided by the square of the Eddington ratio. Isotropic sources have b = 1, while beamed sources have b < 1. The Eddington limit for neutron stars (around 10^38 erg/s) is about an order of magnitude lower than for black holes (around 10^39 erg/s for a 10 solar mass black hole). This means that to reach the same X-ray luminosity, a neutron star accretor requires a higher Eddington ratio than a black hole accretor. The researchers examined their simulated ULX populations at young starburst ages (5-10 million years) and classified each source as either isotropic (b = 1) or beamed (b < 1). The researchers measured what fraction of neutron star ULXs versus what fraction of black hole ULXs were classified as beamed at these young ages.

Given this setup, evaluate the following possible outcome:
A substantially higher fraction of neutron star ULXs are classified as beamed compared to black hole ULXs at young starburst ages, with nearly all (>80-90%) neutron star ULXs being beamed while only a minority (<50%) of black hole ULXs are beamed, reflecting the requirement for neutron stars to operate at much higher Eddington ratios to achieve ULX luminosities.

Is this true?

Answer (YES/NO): YES